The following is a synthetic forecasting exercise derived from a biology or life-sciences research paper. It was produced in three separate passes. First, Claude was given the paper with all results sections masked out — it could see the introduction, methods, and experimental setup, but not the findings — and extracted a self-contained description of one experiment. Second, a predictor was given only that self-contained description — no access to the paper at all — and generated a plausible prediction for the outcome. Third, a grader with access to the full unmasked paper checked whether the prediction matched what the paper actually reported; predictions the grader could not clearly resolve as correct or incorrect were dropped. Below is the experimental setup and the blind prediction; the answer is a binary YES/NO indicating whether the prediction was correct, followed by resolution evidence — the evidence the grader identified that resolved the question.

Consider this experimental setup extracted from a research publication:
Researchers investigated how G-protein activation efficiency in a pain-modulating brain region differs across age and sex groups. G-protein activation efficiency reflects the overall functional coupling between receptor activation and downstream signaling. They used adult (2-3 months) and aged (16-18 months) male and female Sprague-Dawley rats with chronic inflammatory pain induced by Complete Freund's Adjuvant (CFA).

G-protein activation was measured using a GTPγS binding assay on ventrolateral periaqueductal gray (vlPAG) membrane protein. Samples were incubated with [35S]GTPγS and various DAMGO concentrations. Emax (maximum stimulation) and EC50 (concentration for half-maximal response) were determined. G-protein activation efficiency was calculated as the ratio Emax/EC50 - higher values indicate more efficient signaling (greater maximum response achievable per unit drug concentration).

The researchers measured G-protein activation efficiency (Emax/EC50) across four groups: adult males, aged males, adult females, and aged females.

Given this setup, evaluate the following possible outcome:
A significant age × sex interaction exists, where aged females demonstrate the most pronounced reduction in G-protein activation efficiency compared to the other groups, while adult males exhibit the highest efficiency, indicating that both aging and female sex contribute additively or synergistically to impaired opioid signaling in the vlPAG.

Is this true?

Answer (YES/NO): NO